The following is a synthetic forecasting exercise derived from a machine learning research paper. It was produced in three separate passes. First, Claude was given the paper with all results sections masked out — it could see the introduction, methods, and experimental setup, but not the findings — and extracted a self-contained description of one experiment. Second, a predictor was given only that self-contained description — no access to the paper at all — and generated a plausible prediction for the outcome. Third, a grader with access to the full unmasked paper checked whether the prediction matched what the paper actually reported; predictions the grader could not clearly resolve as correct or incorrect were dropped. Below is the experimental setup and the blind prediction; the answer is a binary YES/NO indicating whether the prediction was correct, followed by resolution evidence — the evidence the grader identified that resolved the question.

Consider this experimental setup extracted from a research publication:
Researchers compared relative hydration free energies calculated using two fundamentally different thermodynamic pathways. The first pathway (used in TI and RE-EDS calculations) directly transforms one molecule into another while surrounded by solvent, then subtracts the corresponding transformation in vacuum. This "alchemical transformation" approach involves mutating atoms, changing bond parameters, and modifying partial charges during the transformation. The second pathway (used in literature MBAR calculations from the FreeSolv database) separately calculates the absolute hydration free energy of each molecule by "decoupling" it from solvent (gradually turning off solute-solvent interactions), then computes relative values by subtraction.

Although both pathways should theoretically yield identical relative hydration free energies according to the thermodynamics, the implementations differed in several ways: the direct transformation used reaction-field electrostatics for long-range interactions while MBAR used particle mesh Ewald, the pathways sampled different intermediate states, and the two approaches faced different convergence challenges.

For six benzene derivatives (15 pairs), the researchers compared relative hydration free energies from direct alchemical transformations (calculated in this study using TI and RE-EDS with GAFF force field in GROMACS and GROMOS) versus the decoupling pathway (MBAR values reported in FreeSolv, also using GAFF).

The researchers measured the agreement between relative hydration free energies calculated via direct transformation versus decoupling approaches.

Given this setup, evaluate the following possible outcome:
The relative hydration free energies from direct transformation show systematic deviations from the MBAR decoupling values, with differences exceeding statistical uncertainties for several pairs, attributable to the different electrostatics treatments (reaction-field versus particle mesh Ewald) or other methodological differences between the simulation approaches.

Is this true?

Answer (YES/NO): NO